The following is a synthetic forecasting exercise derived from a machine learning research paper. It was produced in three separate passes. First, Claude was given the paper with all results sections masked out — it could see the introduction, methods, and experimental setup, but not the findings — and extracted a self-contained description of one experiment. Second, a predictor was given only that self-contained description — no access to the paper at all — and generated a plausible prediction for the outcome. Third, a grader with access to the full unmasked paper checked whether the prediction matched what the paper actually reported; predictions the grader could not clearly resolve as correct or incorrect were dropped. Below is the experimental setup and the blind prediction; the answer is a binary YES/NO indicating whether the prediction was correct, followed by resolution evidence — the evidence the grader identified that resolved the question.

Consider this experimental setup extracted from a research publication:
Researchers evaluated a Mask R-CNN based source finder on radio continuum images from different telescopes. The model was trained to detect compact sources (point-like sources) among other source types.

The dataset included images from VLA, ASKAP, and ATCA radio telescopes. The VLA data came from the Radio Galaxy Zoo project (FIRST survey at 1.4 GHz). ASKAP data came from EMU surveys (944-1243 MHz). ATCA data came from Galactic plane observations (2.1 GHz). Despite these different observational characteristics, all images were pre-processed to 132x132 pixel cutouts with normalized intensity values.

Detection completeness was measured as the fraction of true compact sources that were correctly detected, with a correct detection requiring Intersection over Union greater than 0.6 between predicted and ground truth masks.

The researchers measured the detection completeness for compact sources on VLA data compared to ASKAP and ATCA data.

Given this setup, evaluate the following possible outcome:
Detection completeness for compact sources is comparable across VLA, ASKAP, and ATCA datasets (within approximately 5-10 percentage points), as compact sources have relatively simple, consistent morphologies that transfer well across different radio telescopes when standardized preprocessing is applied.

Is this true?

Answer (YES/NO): NO